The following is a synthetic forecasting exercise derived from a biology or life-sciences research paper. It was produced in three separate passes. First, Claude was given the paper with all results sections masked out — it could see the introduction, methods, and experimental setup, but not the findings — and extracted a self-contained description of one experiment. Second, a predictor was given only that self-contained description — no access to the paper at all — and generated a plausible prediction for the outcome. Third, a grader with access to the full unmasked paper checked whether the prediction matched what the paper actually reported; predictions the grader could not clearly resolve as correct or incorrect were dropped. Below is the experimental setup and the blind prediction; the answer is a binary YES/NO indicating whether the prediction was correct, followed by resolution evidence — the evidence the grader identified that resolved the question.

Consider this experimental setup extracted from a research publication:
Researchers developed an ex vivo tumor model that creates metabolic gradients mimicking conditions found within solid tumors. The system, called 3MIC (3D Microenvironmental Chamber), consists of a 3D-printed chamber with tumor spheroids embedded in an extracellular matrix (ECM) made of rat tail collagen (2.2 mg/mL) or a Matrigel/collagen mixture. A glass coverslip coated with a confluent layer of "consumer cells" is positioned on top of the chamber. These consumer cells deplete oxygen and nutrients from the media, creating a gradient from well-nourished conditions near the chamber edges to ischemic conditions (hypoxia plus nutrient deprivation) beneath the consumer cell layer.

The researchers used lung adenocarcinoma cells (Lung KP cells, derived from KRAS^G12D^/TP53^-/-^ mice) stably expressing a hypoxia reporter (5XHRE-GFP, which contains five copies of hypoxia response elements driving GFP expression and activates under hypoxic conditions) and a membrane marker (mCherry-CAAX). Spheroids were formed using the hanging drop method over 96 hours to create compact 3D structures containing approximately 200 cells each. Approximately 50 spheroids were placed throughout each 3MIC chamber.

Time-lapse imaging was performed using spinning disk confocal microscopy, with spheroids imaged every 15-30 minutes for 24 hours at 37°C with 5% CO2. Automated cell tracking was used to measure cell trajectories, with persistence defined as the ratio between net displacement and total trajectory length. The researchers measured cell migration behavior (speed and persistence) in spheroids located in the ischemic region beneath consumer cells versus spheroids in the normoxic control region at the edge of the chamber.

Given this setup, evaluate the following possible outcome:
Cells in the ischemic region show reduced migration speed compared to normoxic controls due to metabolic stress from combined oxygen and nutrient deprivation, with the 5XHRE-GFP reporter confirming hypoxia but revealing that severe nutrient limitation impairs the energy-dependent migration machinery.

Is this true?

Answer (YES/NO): NO